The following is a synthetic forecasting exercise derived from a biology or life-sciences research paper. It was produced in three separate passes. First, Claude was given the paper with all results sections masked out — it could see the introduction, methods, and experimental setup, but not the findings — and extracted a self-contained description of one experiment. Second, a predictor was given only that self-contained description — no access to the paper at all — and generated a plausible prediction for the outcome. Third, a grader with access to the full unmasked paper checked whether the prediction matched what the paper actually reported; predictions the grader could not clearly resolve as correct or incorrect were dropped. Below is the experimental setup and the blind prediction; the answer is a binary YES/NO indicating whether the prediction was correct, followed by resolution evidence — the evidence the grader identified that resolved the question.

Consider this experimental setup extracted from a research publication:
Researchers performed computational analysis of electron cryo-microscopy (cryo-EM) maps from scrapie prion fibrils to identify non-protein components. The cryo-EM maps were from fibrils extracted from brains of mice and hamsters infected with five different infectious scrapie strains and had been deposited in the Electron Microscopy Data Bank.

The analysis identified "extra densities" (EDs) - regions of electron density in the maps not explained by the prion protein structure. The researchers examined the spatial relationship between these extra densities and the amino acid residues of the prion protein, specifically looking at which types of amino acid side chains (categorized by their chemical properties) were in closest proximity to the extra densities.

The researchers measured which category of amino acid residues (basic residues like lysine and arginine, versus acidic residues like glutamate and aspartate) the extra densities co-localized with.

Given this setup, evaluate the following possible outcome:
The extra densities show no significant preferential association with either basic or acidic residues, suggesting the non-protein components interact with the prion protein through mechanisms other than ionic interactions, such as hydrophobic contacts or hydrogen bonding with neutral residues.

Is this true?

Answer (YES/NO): NO